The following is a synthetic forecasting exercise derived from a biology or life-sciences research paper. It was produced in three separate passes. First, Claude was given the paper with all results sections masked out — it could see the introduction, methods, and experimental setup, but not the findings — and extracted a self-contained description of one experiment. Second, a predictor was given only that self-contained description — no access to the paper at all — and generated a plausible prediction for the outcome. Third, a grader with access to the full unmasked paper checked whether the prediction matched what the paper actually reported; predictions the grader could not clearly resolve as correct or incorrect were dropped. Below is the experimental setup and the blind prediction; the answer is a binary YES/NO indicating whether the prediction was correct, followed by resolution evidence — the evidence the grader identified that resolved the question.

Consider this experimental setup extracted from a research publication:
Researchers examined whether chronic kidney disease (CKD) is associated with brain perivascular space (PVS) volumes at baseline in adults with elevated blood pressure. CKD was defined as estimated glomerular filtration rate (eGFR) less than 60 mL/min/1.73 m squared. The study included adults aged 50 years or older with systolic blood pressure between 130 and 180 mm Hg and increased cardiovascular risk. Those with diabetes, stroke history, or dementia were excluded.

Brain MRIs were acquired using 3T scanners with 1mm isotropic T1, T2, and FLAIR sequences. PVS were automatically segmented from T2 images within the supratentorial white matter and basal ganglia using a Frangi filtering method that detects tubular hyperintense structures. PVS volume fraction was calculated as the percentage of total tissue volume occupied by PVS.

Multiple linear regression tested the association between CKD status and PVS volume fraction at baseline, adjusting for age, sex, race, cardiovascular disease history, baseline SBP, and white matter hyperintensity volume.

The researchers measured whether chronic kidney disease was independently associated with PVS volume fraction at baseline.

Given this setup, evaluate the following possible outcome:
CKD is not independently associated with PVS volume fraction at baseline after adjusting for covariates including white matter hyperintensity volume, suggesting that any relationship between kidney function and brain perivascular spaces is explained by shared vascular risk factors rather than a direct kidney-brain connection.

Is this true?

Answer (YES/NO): YES